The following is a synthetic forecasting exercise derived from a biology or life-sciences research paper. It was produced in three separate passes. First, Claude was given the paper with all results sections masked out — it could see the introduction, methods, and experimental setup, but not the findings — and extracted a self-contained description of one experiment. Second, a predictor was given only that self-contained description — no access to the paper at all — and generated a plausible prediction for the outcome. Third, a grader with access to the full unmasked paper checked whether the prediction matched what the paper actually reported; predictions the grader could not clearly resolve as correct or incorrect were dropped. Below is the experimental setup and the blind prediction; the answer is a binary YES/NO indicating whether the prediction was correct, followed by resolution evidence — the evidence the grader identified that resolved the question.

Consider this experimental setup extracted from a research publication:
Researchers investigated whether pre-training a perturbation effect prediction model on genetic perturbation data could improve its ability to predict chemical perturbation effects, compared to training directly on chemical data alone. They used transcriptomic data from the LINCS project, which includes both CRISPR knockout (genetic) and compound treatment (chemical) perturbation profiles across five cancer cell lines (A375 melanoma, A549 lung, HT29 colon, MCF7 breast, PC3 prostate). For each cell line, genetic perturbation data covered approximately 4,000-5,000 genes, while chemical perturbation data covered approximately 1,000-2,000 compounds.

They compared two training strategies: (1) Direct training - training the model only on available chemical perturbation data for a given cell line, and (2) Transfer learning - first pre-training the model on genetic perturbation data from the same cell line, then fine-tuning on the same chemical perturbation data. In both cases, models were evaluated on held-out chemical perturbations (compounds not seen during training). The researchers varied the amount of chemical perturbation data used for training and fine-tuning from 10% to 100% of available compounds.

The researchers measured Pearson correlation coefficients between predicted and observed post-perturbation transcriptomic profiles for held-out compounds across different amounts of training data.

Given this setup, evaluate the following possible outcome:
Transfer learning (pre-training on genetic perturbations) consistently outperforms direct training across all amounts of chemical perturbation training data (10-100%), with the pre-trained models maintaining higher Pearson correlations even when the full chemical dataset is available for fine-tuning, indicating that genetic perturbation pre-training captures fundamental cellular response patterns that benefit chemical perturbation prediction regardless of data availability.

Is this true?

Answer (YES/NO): YES